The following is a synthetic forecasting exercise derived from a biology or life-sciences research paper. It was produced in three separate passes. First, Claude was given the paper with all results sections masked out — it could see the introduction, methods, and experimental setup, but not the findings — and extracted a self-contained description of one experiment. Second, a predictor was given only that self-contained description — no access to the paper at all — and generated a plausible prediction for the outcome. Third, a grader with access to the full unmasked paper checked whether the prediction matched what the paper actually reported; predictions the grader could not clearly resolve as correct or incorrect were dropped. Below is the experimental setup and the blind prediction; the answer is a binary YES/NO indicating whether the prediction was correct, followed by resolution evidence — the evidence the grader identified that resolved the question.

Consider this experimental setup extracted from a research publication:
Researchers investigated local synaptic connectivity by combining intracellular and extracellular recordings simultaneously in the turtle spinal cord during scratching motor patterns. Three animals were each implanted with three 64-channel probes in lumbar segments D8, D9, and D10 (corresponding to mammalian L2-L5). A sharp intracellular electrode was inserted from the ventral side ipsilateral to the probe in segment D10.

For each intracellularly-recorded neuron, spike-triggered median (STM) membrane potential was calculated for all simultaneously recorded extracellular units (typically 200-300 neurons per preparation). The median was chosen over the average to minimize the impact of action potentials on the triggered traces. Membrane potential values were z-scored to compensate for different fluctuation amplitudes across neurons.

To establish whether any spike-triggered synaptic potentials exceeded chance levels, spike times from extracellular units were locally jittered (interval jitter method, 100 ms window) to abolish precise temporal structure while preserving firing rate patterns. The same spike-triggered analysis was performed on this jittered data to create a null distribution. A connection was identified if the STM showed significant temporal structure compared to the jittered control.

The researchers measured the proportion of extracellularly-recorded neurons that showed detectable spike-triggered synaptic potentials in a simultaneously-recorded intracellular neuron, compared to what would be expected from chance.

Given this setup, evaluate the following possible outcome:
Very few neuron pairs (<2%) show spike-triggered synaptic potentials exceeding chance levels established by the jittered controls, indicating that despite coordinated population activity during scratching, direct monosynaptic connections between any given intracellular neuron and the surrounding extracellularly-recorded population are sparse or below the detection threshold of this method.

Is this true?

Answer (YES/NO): YES